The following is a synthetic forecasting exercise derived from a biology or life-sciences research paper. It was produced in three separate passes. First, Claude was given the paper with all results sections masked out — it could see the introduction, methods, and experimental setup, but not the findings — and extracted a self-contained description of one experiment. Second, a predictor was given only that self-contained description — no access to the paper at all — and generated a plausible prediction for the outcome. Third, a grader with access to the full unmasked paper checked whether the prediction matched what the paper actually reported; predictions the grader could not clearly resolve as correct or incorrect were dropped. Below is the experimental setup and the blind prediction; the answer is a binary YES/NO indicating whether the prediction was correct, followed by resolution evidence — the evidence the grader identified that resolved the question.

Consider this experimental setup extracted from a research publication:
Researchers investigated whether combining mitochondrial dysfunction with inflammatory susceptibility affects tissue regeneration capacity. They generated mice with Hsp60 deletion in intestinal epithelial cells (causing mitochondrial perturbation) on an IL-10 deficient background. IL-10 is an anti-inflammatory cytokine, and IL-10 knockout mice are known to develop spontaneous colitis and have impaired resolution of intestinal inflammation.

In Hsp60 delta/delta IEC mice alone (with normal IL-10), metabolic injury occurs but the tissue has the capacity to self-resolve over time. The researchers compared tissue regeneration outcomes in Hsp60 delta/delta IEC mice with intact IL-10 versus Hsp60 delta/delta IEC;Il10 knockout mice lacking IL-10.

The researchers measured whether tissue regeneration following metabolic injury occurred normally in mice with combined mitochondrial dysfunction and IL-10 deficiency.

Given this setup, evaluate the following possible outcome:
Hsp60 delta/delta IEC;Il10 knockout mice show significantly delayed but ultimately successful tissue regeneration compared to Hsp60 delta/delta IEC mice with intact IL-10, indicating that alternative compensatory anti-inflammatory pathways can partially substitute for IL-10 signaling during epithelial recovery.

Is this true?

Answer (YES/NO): NO